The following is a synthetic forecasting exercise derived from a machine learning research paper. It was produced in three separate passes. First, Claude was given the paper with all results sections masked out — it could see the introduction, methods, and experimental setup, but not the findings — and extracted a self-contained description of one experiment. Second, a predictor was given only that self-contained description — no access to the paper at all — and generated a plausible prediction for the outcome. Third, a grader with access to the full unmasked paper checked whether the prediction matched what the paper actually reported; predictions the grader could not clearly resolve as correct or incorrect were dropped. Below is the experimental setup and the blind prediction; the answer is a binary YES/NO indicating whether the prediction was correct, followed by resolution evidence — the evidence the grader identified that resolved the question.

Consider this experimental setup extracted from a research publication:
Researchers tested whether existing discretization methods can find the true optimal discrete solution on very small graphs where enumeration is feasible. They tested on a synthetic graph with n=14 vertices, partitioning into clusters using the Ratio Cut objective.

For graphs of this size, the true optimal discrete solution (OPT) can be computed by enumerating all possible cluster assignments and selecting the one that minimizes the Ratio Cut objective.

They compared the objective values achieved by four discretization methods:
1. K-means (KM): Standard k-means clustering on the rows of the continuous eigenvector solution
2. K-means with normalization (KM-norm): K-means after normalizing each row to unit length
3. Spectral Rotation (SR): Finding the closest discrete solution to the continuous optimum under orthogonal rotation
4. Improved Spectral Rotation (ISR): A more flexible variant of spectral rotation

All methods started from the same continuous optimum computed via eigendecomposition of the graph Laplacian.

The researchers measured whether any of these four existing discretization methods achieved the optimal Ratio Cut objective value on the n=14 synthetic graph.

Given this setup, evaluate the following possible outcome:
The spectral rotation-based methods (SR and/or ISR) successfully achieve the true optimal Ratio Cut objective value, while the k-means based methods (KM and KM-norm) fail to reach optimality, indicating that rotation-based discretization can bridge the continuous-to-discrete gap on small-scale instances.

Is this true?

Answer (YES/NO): NO